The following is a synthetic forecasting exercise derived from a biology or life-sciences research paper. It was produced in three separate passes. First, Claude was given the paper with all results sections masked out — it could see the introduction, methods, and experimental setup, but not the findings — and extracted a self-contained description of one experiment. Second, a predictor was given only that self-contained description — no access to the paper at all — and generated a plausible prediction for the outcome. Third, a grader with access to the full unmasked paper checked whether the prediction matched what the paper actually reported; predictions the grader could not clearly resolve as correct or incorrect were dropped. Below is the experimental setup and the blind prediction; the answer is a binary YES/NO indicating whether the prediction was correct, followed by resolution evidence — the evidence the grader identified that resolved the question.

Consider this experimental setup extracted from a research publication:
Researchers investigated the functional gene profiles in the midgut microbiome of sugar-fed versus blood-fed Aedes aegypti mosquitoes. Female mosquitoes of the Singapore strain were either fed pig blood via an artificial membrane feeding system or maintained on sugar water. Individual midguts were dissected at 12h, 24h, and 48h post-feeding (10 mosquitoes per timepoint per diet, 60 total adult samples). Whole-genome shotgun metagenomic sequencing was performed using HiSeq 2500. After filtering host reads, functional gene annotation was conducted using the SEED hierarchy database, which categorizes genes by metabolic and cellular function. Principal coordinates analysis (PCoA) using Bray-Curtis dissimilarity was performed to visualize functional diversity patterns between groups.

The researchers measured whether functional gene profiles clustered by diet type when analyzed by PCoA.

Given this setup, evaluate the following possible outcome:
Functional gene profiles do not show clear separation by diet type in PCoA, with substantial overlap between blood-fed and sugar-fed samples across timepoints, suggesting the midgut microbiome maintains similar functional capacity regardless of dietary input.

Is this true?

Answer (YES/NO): NO